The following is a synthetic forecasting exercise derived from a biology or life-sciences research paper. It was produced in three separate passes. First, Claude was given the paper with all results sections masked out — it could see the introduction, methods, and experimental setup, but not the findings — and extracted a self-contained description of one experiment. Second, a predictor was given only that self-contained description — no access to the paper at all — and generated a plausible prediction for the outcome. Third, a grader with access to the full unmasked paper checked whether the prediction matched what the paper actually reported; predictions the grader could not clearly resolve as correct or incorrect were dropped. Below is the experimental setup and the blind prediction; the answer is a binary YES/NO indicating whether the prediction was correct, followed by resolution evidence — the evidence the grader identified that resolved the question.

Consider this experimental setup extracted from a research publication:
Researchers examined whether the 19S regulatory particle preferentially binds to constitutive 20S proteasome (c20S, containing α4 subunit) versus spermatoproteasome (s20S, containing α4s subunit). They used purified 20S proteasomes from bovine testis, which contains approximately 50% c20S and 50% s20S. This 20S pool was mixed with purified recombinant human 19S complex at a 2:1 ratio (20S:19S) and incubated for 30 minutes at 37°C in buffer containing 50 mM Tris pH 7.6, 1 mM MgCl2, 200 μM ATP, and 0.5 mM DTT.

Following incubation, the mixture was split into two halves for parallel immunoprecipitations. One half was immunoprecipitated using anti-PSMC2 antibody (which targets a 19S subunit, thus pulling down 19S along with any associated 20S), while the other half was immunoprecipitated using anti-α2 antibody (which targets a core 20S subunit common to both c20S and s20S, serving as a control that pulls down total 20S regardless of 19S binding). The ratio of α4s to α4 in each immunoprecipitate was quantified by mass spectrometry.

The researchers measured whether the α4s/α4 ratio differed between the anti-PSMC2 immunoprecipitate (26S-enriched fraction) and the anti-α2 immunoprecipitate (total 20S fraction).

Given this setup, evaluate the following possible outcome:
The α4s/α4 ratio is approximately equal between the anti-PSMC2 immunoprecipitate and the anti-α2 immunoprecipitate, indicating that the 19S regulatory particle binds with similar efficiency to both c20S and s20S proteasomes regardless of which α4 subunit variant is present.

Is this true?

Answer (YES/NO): NO